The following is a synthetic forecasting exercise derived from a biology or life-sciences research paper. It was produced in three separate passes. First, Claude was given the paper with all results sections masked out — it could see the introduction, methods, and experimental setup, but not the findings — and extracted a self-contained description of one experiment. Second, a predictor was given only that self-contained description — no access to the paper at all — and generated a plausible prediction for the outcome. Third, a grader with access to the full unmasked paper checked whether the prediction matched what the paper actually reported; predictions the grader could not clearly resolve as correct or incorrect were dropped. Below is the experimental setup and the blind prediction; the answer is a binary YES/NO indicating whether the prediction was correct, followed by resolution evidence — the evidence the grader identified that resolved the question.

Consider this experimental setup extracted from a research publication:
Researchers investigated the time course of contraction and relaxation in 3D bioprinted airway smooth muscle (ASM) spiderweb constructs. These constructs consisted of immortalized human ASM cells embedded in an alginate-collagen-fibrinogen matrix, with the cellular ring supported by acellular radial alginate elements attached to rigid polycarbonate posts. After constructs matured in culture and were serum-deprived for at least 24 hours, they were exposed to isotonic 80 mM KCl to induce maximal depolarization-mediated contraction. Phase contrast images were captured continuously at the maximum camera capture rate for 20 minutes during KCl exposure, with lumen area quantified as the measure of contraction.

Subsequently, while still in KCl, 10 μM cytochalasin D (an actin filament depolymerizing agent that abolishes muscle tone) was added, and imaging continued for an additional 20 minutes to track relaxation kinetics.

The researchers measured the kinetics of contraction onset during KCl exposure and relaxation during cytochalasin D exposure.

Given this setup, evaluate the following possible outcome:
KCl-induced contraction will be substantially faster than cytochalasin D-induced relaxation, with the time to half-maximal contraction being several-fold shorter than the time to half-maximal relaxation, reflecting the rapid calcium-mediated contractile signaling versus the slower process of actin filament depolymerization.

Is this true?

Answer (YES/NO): NO